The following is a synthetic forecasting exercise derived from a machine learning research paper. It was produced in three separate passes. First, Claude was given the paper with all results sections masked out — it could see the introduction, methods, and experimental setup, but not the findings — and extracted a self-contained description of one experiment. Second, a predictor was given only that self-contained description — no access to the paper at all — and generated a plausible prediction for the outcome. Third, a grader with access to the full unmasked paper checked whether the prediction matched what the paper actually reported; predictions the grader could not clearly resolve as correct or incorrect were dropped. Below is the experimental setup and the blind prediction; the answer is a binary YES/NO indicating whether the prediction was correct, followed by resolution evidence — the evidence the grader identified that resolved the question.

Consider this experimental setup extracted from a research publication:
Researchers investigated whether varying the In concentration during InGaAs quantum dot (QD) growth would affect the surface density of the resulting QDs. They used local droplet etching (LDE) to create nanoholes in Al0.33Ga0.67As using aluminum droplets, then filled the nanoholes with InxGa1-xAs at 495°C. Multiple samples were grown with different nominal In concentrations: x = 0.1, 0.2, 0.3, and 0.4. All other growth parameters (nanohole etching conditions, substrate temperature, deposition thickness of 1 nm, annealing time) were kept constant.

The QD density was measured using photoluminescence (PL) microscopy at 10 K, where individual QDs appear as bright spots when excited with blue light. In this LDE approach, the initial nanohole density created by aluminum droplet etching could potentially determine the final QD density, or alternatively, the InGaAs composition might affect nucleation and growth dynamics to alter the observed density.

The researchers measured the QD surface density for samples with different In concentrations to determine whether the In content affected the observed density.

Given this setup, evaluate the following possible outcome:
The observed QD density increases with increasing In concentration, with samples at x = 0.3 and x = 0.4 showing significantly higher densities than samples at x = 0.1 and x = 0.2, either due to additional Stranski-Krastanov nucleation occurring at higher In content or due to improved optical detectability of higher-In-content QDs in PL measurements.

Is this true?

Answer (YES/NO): NO